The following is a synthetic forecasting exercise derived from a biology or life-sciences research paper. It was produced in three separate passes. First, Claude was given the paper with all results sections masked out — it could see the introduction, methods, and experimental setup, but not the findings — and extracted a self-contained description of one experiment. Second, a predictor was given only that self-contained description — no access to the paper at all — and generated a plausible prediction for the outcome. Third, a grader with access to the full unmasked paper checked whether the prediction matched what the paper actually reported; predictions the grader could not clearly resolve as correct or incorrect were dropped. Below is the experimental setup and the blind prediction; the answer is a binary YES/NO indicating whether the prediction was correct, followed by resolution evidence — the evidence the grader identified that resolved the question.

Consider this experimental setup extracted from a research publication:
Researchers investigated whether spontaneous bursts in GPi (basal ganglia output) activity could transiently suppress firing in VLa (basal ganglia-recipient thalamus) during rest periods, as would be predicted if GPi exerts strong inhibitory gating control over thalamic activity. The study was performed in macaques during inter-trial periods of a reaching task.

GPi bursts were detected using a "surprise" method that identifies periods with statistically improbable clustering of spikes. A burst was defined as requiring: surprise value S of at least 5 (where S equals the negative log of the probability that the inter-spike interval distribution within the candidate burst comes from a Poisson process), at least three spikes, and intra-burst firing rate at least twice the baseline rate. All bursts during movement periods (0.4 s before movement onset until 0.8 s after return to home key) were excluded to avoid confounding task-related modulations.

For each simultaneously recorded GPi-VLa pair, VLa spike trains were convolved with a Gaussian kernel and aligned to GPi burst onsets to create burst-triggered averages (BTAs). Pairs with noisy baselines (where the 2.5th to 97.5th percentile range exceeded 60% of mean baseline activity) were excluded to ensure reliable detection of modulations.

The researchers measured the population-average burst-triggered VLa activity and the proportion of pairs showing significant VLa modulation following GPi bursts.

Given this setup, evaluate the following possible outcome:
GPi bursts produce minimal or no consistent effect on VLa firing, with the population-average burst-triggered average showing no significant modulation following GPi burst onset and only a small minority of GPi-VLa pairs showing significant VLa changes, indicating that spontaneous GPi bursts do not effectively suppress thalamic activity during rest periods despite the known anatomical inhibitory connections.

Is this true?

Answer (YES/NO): NO